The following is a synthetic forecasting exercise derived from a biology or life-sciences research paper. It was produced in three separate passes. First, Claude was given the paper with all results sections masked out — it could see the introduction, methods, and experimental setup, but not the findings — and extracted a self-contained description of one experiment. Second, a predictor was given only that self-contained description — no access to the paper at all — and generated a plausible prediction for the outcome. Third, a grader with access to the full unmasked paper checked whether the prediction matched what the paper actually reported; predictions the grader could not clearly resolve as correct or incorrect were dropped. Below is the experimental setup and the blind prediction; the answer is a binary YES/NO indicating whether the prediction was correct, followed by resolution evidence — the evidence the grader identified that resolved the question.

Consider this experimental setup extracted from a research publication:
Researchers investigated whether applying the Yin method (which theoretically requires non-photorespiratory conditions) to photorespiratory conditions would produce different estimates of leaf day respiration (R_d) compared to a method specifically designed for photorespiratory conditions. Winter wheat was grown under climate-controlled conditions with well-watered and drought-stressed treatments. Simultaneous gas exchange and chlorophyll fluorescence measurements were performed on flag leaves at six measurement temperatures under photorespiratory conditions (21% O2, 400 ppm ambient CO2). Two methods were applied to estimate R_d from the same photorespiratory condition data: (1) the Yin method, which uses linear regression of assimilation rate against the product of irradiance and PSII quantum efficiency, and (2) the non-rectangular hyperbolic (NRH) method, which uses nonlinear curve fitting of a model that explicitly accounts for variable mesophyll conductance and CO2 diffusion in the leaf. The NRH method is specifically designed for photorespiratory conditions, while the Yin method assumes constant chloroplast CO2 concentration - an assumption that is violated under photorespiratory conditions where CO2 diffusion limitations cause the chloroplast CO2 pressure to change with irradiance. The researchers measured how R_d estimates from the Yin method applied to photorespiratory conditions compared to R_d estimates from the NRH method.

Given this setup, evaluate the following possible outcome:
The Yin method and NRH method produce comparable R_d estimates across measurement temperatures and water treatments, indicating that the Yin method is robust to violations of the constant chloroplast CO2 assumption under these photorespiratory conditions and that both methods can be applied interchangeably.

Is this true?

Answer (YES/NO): NO